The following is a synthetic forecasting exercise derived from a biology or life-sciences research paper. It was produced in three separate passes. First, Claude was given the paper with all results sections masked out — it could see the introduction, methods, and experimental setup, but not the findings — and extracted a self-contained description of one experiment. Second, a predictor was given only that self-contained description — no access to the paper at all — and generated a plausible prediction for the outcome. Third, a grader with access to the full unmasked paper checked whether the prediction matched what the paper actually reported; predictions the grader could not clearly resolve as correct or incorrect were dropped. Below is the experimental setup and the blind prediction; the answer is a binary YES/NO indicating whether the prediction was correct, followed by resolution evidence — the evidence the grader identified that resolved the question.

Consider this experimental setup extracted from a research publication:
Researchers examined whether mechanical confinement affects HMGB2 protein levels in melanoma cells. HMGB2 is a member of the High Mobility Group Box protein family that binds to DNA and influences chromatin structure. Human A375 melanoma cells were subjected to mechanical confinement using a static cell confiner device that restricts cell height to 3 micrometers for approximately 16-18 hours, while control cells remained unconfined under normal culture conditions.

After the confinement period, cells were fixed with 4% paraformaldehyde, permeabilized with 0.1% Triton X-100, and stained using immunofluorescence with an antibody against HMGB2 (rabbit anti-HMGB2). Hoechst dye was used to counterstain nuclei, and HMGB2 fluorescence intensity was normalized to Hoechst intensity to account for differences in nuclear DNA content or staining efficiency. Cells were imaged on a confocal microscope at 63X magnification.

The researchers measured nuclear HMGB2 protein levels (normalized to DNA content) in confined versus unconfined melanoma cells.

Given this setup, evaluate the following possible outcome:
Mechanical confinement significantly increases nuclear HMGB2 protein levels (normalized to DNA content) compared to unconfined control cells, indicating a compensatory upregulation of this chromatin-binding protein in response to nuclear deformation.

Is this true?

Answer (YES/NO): YES